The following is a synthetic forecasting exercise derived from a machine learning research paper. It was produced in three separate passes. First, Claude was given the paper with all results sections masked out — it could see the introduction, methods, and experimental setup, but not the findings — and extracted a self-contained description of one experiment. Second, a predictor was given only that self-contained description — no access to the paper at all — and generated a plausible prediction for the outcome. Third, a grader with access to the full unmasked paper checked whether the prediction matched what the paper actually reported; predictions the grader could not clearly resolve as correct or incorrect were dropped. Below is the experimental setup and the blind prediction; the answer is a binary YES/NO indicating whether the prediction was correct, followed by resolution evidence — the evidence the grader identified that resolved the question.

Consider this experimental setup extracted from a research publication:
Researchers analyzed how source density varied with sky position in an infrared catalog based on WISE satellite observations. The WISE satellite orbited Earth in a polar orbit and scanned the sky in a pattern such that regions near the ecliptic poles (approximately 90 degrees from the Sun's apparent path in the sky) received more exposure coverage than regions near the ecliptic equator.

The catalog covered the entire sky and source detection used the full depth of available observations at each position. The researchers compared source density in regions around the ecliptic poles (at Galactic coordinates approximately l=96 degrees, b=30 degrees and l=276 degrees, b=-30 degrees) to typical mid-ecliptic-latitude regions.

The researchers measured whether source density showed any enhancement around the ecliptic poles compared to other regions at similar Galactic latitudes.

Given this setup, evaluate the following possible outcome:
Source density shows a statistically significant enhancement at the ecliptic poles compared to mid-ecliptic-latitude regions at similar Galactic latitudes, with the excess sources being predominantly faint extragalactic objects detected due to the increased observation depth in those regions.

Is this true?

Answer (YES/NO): NO